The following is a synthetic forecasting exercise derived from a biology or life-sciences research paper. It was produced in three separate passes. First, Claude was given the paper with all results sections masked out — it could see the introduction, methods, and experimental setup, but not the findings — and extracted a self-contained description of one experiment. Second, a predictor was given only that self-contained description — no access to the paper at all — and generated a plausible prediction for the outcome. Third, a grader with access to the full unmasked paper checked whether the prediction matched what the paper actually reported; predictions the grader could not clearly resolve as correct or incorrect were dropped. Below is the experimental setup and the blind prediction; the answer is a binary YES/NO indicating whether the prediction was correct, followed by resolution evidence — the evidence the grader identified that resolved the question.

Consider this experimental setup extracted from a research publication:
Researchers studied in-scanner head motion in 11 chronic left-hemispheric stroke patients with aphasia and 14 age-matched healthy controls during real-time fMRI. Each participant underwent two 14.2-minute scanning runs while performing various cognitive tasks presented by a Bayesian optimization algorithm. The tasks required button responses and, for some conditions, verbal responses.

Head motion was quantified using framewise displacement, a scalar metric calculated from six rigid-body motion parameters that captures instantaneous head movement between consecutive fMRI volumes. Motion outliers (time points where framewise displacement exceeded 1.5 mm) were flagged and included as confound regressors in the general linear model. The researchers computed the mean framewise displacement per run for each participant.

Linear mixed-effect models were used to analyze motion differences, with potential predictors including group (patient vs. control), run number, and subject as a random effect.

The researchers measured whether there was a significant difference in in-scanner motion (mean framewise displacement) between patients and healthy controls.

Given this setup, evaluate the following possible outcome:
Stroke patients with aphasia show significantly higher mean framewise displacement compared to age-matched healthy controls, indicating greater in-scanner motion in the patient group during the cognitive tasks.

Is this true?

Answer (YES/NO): NO